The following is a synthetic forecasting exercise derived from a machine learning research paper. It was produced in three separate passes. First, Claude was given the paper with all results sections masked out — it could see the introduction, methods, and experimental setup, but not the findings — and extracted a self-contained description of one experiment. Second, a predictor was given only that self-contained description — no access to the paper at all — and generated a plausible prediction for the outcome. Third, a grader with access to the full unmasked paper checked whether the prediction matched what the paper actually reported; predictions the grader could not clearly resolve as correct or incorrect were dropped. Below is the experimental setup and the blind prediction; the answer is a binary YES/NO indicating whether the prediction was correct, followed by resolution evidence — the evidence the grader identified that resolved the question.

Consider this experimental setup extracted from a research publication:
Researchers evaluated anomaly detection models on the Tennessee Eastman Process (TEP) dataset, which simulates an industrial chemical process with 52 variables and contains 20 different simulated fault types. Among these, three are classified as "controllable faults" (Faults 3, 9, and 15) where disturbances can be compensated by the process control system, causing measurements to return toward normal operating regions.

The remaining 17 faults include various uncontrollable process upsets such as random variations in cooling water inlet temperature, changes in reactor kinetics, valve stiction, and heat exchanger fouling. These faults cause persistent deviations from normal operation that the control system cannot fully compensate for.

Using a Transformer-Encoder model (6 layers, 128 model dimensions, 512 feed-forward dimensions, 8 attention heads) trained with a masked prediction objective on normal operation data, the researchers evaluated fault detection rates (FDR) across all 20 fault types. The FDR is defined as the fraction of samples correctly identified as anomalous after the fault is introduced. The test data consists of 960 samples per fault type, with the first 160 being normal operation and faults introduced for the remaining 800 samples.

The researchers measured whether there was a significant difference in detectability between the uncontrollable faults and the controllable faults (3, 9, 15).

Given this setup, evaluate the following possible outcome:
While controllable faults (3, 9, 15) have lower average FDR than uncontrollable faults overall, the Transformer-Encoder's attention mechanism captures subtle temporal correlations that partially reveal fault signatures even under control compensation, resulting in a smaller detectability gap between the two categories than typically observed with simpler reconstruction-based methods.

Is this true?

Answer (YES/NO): NO